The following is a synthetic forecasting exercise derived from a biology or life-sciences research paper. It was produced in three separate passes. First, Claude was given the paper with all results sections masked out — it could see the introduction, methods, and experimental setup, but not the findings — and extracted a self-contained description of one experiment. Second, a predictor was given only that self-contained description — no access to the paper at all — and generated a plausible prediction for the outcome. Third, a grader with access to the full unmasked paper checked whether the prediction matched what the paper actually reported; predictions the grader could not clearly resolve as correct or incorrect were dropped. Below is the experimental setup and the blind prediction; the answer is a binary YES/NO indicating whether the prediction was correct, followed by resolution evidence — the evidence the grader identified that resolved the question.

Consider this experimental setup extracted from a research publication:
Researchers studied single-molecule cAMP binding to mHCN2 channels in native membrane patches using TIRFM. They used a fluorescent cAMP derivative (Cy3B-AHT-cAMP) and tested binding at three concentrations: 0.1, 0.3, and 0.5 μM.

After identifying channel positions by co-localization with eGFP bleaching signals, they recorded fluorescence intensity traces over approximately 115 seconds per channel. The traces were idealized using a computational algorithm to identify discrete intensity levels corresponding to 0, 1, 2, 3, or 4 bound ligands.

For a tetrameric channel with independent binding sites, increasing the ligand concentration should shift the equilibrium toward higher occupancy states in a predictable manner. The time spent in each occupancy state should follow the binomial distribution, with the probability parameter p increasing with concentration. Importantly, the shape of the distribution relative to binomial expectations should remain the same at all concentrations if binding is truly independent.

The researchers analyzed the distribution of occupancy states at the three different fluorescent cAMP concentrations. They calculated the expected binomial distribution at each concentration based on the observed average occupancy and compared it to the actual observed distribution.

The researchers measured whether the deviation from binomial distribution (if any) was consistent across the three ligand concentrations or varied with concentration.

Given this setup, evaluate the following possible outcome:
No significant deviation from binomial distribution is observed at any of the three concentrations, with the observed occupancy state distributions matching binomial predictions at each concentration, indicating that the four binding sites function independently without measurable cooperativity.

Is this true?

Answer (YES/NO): NO